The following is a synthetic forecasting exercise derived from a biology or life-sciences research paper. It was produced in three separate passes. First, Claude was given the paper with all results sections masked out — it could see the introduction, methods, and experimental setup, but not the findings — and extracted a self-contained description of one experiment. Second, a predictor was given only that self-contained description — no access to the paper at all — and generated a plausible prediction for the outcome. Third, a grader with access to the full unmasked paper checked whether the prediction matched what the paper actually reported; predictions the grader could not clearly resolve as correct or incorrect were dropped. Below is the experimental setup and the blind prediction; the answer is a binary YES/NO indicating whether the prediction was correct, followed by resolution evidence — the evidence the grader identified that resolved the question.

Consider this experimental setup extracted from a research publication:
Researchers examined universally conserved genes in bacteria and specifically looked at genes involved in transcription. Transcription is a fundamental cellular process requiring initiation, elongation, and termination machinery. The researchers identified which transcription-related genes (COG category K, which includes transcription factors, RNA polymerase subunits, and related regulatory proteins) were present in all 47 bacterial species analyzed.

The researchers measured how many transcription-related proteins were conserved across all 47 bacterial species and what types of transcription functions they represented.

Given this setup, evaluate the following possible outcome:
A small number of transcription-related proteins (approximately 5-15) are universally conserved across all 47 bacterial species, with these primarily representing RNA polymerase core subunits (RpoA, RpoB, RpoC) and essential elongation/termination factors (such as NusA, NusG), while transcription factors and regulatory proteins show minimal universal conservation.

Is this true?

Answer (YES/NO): NO